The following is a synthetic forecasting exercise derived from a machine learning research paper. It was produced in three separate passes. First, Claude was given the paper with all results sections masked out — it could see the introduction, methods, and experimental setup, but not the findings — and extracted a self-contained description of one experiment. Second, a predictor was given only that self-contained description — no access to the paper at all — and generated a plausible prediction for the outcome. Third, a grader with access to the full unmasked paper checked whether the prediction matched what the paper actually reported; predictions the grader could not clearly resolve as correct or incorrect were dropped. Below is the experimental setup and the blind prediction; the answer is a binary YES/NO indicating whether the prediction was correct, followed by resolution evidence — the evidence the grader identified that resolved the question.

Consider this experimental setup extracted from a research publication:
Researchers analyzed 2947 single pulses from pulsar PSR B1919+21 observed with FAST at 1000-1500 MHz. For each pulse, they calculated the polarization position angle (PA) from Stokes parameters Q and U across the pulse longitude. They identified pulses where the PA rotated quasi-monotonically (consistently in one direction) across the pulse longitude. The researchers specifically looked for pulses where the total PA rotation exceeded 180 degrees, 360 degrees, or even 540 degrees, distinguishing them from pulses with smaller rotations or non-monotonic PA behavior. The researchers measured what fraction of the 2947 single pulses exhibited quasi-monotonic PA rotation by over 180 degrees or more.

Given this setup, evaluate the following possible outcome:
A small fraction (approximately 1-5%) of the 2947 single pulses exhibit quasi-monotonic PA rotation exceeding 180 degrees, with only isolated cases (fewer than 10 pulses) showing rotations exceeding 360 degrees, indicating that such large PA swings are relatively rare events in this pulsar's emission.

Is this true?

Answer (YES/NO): NO